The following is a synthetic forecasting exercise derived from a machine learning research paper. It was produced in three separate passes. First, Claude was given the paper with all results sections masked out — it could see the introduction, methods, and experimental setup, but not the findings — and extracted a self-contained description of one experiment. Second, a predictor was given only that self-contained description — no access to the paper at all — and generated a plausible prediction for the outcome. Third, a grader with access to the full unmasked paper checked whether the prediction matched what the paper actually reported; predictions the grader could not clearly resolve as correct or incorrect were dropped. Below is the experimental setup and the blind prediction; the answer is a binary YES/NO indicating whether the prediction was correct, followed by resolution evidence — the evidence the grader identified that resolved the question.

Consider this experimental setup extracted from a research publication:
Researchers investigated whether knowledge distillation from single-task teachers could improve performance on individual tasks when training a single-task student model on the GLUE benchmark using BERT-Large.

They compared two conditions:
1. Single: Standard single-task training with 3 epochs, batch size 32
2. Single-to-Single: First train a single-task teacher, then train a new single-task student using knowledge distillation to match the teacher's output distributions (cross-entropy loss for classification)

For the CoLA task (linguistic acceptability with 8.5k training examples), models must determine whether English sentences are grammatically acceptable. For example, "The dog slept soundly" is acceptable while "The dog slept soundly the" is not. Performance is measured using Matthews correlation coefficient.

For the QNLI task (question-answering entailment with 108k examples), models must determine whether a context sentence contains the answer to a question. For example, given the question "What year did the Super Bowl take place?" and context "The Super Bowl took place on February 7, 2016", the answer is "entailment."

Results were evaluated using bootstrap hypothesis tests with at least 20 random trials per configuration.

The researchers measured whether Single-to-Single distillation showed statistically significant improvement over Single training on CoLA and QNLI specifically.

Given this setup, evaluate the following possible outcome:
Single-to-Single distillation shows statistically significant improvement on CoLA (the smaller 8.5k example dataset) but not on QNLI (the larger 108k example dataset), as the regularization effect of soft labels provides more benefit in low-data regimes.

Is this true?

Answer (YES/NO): NO